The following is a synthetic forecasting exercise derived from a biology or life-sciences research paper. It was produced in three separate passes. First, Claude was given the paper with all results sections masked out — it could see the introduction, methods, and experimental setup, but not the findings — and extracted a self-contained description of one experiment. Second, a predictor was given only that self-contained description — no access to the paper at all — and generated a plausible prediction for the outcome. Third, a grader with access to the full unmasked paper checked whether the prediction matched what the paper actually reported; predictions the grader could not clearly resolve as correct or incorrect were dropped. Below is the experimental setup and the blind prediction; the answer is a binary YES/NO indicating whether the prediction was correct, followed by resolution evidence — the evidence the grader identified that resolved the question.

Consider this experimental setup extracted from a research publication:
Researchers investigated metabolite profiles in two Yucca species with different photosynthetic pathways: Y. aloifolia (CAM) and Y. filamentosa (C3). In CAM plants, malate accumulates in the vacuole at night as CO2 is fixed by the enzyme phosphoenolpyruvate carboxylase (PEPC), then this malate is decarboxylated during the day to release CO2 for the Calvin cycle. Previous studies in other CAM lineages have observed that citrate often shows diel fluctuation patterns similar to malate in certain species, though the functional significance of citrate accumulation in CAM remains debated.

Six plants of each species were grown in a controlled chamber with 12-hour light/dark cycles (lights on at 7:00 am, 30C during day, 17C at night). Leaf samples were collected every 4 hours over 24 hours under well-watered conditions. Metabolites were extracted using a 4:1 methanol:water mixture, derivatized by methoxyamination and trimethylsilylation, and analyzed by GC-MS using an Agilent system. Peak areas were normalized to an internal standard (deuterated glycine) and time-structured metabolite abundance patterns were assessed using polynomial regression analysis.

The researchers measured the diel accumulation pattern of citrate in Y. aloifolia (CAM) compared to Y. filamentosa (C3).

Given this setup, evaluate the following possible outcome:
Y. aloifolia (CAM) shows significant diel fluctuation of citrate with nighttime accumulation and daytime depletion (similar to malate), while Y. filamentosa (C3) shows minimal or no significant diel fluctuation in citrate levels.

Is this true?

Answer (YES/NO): YES